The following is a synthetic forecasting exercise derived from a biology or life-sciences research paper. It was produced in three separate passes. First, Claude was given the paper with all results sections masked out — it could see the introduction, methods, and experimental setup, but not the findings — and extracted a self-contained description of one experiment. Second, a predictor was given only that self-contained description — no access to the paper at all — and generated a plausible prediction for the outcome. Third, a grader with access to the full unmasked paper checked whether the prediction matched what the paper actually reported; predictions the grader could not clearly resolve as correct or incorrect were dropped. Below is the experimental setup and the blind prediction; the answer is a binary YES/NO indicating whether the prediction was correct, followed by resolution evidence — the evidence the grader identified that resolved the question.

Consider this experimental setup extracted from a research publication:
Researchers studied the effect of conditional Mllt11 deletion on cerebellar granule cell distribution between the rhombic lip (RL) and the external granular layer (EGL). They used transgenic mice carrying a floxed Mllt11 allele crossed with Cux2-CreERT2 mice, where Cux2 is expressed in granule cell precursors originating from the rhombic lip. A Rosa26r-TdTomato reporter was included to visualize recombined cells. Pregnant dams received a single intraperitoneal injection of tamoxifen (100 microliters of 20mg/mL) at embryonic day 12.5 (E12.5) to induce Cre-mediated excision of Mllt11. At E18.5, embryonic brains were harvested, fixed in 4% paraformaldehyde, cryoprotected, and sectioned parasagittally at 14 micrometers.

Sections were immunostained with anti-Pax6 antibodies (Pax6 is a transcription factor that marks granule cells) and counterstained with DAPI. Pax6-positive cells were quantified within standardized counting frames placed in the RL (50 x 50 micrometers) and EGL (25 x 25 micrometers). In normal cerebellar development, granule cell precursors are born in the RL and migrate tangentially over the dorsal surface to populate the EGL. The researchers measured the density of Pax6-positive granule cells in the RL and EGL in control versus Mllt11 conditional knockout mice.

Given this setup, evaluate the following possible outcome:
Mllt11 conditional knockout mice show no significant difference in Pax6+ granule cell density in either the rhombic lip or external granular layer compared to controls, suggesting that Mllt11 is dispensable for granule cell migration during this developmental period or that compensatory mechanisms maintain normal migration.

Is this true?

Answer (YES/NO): NO